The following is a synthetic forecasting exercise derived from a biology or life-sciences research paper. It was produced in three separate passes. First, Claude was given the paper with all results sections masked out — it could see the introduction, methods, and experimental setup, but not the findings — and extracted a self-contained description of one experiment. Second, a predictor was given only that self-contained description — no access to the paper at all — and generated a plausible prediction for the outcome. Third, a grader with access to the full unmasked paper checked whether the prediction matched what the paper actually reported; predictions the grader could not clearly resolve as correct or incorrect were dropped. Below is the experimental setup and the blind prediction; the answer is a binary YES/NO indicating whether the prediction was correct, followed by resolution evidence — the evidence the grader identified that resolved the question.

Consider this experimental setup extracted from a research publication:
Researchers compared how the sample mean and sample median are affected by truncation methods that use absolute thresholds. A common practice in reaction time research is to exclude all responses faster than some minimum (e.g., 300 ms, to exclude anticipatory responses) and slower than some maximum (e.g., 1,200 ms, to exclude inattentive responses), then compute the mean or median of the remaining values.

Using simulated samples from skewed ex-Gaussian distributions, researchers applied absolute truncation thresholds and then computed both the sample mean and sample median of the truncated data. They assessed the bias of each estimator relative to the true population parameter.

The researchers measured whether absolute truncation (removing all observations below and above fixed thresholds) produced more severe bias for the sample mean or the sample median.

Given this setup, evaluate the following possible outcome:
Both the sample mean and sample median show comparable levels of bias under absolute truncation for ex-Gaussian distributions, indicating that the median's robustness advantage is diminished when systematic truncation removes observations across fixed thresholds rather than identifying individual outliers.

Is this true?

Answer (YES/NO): NO